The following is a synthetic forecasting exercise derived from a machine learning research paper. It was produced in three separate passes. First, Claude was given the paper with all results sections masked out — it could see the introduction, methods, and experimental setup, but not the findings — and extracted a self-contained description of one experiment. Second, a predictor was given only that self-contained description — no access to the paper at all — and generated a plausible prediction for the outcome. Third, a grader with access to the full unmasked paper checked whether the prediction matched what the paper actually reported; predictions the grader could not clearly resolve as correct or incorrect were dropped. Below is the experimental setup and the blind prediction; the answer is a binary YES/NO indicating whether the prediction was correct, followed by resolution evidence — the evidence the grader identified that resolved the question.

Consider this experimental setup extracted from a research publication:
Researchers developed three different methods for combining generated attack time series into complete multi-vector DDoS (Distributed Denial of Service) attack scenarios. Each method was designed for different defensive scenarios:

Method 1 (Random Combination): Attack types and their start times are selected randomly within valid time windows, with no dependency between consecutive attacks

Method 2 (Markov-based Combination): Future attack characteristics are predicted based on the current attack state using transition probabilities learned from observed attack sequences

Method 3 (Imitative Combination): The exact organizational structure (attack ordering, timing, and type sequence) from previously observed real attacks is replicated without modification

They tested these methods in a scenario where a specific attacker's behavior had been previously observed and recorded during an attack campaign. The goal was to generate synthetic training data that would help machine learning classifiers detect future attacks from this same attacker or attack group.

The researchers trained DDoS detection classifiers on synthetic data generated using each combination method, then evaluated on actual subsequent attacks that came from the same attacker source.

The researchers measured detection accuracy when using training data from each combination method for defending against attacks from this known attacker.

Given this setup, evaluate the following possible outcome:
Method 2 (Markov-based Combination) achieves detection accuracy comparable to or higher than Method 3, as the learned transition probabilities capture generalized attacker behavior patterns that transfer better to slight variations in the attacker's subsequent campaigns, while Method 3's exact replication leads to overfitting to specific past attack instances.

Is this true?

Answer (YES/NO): YES